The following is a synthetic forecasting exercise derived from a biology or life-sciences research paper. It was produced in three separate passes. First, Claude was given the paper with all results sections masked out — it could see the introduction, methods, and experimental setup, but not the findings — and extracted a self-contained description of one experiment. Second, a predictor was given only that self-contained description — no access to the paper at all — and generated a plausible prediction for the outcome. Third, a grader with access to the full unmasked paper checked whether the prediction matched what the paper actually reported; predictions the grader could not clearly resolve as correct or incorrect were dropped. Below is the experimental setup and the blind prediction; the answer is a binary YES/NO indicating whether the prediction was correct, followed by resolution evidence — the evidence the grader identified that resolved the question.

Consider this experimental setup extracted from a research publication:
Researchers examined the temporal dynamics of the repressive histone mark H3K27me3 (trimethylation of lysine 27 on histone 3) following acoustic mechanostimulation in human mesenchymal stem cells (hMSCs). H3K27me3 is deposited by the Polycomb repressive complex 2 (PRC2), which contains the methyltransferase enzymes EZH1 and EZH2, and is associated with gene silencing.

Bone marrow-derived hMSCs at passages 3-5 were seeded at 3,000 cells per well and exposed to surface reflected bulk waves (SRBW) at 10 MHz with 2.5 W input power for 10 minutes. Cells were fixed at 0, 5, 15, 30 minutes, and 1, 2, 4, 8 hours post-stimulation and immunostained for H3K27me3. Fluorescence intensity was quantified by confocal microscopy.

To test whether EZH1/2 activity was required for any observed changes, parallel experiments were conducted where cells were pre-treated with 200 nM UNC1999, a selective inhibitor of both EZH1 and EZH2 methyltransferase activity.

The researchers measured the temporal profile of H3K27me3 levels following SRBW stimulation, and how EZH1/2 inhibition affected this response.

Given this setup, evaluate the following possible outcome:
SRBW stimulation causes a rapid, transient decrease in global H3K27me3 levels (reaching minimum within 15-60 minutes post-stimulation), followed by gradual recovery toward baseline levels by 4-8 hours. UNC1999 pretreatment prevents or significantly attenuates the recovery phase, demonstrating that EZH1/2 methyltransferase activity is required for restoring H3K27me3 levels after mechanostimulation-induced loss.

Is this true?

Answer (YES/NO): NO